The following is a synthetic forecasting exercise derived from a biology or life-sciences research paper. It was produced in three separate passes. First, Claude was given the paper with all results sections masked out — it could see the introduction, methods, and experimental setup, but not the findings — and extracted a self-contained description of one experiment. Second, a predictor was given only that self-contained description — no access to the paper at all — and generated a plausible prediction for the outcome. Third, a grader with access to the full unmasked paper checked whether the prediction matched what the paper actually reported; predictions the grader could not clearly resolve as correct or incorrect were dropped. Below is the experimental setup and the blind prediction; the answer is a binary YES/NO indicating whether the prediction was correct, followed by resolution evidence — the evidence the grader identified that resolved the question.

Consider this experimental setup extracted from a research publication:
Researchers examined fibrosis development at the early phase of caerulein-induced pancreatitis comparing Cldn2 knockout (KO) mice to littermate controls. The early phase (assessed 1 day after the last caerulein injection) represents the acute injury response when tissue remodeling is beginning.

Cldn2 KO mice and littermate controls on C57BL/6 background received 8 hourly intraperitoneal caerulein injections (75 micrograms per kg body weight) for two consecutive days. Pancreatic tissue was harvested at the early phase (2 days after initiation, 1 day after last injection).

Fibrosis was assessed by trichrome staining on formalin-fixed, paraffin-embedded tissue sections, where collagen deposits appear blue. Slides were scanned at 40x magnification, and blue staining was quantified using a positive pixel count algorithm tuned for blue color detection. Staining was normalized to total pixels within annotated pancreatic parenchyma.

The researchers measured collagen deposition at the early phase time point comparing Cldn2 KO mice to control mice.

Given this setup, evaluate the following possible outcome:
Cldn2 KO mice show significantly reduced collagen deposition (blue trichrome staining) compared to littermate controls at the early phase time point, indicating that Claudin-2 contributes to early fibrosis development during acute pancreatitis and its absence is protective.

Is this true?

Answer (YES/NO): NO